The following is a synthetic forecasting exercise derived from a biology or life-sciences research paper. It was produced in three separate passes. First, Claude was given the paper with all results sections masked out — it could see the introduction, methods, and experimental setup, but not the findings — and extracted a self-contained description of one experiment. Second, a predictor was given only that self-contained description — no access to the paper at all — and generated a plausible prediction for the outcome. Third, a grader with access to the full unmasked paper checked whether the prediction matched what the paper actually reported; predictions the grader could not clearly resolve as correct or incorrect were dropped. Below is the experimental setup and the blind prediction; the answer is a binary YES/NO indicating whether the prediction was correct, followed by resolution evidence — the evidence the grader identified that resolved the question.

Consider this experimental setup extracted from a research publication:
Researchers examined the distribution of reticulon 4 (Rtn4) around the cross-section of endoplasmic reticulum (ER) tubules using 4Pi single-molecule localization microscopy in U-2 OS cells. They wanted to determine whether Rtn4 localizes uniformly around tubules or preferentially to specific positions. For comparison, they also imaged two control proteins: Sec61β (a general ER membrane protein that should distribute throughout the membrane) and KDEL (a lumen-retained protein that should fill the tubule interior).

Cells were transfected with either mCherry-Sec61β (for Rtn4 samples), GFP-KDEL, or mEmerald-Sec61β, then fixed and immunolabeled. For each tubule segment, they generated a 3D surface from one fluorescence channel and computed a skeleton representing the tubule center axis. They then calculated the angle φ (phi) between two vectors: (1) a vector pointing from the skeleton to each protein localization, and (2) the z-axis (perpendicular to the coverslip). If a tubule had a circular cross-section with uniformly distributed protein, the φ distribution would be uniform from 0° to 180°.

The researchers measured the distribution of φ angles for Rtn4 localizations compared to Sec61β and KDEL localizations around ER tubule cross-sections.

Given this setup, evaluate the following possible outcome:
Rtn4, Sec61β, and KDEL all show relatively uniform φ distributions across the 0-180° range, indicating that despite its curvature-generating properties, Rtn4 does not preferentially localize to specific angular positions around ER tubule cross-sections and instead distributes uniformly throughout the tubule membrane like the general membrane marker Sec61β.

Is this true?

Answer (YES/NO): NO